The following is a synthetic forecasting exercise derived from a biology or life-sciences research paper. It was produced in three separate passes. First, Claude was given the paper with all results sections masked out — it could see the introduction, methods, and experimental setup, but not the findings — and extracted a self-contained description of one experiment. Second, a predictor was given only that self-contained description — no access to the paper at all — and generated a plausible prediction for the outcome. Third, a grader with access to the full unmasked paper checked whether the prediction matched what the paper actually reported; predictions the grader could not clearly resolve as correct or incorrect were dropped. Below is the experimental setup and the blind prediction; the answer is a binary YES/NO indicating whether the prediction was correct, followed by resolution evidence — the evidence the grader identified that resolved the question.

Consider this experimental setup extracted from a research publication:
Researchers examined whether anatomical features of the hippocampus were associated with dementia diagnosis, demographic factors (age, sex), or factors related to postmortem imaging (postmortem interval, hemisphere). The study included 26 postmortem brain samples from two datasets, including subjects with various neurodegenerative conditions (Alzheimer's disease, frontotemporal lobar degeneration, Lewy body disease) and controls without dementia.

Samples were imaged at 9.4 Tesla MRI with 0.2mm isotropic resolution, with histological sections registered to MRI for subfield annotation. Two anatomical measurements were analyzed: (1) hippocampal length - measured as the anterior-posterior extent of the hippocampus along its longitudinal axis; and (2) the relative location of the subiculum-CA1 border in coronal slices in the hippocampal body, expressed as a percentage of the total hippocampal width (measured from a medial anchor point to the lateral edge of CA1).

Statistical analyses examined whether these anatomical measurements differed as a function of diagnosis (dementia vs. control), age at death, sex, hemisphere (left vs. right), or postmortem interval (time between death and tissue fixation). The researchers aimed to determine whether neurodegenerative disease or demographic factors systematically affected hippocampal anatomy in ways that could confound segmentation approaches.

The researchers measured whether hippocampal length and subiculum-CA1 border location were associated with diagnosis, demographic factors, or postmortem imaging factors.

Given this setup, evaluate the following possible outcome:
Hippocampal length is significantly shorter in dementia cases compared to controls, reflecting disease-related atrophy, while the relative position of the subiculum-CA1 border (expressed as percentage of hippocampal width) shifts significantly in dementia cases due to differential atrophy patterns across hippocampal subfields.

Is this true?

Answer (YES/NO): NO